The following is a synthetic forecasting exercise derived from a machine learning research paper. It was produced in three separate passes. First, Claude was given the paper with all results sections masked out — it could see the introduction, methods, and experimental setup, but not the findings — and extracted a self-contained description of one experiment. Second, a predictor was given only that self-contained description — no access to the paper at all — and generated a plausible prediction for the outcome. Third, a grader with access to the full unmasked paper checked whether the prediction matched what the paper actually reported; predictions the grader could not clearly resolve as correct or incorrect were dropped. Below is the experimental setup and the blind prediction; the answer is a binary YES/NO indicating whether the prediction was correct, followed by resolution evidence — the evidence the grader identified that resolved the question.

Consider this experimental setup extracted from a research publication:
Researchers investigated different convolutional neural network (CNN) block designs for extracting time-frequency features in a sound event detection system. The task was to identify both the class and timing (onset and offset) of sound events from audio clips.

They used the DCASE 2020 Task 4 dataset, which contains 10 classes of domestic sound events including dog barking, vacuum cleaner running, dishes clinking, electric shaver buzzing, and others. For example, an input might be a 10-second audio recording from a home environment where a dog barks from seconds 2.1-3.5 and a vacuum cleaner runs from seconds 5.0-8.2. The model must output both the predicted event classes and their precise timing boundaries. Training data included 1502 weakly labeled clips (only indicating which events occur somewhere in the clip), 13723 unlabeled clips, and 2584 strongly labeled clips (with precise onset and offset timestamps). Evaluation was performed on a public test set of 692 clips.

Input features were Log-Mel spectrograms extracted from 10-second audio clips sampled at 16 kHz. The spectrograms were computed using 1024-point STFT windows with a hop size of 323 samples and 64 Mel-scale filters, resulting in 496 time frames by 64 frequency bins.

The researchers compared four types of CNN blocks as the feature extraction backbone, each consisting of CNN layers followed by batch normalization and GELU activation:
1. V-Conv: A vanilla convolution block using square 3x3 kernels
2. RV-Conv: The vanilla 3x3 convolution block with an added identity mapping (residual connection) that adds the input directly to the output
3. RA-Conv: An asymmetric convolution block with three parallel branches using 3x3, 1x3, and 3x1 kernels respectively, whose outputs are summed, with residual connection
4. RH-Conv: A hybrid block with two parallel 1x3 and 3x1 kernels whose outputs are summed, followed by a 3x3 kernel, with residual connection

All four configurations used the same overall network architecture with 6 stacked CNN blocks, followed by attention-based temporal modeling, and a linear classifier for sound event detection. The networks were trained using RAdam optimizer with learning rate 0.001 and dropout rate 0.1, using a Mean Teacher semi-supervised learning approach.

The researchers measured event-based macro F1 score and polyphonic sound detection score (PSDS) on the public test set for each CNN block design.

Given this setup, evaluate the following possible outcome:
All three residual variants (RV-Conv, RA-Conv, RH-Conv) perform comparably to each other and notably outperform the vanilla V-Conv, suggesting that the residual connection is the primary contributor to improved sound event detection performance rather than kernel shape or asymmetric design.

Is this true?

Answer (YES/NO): NO